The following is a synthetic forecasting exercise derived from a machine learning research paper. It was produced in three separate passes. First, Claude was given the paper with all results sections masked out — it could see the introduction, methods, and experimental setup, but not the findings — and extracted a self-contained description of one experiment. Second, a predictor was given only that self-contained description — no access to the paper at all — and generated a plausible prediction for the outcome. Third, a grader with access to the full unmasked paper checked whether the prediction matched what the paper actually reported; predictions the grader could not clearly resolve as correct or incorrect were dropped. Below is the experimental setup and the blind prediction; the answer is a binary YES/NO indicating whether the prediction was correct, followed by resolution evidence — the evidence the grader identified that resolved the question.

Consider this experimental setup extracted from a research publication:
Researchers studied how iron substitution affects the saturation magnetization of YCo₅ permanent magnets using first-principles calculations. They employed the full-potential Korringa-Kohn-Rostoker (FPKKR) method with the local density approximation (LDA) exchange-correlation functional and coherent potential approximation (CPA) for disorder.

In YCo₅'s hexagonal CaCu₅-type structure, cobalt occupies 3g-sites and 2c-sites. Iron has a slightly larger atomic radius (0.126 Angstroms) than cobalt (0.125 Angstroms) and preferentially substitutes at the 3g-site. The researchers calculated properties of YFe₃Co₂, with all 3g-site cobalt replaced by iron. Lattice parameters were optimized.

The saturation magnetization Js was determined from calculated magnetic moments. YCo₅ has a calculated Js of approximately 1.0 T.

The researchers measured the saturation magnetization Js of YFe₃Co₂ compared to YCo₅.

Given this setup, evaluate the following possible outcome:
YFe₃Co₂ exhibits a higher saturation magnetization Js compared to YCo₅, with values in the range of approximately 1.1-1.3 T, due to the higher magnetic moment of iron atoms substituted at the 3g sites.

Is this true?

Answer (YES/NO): YES